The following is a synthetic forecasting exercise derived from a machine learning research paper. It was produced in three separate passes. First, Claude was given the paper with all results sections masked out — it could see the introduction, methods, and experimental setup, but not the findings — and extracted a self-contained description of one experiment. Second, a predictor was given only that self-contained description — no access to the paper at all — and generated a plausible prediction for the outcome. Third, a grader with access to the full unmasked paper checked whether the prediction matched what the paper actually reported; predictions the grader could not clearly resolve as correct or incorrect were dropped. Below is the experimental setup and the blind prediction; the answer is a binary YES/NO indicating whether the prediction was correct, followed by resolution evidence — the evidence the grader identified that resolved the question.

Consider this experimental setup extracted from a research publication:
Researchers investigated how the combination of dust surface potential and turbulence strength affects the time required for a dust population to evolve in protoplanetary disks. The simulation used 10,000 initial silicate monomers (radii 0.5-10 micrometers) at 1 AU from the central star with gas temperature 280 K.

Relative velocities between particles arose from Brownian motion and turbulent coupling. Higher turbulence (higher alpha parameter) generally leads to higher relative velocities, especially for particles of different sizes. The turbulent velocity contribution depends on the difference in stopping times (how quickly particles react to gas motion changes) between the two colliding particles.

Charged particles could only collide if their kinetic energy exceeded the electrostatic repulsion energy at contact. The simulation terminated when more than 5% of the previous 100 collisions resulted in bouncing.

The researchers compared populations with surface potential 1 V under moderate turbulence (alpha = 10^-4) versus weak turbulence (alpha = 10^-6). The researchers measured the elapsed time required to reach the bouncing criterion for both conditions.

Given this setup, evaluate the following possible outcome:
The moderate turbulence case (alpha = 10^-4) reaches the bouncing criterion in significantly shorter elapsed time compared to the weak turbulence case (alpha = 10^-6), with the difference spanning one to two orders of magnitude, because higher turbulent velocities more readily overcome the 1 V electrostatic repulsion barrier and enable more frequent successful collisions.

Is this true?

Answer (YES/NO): YES